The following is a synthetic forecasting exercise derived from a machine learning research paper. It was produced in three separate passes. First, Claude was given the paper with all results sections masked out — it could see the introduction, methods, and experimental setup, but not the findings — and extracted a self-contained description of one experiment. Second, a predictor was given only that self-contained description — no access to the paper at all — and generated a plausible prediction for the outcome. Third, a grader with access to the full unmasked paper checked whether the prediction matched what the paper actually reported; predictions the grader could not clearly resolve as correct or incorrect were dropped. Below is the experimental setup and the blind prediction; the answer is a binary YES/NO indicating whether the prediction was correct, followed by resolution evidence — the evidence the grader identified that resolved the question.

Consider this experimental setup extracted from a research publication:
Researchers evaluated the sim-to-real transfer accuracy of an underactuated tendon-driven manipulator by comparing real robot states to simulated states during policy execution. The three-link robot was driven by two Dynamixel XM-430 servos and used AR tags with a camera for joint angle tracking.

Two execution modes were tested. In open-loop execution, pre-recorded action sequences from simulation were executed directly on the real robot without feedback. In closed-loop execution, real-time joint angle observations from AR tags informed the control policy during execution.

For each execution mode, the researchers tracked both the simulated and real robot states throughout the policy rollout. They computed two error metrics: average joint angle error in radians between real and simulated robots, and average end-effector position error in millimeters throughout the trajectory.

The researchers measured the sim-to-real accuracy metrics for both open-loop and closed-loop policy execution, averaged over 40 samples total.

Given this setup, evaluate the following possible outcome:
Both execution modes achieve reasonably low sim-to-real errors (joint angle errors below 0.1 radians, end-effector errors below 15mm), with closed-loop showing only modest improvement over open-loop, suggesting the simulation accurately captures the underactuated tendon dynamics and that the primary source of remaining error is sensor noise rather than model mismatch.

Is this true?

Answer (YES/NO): NO